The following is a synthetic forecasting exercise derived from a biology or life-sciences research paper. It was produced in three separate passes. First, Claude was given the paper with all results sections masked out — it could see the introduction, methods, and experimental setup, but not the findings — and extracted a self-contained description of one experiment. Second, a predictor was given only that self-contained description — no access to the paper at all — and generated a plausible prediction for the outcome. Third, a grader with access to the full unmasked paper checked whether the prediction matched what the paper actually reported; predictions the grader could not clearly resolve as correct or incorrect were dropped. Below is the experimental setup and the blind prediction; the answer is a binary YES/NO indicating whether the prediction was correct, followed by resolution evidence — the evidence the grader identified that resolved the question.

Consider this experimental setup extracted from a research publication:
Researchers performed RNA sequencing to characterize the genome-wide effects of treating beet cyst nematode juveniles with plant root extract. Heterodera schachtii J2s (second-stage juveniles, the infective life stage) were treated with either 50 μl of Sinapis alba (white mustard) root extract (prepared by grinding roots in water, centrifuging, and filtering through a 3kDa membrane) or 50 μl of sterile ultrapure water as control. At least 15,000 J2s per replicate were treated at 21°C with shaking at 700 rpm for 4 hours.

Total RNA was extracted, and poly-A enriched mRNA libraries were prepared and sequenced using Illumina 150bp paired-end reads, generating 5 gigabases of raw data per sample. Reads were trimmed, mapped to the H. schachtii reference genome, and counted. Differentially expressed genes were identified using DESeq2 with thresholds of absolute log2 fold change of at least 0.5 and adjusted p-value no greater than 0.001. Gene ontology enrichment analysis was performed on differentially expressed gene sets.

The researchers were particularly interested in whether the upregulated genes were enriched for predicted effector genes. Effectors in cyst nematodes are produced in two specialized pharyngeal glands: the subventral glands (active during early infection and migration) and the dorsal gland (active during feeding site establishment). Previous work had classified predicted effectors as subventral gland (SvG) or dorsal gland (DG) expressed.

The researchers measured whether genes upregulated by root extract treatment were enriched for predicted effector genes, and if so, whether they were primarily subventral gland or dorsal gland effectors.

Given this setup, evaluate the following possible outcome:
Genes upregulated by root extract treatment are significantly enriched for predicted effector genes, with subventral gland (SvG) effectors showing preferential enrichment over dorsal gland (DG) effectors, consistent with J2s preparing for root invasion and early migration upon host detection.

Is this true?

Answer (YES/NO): YES